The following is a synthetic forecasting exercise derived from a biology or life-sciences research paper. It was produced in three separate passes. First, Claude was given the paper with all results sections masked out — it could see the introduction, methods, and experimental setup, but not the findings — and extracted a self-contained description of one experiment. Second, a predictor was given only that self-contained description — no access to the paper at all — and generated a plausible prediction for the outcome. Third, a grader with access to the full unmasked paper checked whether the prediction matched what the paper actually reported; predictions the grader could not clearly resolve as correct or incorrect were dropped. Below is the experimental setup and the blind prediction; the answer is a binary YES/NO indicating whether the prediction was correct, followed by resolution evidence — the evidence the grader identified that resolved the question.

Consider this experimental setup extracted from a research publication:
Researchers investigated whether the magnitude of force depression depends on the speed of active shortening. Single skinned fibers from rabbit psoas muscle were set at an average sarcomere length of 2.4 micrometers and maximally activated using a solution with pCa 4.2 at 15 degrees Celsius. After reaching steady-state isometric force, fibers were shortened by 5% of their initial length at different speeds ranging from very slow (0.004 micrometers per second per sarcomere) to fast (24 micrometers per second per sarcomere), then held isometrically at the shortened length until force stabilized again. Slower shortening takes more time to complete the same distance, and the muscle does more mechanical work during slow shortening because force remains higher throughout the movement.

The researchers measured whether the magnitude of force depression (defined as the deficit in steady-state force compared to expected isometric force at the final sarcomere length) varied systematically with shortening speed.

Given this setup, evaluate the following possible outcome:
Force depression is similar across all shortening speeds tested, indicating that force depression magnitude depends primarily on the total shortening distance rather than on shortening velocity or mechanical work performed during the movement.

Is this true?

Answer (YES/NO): YES